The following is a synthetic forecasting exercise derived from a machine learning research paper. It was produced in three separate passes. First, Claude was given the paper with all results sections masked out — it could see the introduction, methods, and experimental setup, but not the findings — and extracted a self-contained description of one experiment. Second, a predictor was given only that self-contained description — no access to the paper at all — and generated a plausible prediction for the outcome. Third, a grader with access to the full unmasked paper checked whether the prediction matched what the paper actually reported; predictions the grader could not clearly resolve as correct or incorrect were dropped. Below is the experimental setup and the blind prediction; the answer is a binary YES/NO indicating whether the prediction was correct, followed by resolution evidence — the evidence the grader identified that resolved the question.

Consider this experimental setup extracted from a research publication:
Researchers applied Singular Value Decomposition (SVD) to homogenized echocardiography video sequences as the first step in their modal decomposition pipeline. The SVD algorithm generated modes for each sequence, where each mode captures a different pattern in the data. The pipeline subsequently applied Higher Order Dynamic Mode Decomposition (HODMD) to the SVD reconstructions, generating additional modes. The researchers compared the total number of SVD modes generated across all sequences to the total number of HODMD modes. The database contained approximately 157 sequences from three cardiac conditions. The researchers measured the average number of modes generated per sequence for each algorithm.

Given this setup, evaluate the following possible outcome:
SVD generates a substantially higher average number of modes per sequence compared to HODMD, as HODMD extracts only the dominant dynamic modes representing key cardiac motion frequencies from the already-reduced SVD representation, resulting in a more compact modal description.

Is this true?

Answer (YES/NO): NO